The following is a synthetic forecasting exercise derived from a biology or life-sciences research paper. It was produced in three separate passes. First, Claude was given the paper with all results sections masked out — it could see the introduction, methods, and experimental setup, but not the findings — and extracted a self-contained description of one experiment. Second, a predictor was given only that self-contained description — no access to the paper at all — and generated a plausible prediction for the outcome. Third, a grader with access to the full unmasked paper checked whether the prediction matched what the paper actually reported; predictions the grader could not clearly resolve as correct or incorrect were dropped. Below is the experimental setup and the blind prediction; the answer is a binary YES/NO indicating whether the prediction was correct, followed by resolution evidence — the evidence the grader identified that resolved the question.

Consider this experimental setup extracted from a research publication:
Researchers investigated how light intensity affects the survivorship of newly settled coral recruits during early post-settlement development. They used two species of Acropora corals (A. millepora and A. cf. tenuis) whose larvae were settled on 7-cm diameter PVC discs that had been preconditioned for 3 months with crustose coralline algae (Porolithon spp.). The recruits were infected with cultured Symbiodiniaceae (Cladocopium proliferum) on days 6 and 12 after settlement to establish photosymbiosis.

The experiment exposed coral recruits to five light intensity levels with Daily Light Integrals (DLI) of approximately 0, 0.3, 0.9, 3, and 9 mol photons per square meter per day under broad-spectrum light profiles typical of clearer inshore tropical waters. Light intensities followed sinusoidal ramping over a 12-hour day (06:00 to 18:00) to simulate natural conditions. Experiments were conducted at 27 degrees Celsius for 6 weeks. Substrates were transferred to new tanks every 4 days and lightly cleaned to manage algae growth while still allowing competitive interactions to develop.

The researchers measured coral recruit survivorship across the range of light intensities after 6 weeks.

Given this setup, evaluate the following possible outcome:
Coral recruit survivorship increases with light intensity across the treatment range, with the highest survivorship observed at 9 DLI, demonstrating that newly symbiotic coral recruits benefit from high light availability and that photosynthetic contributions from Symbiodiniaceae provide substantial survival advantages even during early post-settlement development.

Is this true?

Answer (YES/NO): NO